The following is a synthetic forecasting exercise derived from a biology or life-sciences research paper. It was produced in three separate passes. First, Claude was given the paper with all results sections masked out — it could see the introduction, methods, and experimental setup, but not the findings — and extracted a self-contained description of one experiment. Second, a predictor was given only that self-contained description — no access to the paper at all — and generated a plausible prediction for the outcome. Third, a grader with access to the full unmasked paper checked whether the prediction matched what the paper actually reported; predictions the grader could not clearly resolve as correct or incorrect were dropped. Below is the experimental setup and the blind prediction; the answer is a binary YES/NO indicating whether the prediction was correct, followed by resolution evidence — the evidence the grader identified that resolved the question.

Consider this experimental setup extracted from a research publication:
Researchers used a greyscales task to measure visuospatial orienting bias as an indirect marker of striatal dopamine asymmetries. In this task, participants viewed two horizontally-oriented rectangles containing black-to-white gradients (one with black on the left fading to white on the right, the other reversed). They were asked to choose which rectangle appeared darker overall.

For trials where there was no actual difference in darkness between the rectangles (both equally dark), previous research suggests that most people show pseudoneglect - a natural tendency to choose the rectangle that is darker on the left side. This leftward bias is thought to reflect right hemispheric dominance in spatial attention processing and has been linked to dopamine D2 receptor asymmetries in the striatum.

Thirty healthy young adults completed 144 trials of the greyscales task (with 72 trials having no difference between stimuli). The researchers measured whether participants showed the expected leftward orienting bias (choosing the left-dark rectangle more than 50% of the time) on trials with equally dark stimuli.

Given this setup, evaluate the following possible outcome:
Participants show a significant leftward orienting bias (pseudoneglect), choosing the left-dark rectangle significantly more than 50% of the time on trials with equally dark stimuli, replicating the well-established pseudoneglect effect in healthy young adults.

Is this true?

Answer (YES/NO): YES